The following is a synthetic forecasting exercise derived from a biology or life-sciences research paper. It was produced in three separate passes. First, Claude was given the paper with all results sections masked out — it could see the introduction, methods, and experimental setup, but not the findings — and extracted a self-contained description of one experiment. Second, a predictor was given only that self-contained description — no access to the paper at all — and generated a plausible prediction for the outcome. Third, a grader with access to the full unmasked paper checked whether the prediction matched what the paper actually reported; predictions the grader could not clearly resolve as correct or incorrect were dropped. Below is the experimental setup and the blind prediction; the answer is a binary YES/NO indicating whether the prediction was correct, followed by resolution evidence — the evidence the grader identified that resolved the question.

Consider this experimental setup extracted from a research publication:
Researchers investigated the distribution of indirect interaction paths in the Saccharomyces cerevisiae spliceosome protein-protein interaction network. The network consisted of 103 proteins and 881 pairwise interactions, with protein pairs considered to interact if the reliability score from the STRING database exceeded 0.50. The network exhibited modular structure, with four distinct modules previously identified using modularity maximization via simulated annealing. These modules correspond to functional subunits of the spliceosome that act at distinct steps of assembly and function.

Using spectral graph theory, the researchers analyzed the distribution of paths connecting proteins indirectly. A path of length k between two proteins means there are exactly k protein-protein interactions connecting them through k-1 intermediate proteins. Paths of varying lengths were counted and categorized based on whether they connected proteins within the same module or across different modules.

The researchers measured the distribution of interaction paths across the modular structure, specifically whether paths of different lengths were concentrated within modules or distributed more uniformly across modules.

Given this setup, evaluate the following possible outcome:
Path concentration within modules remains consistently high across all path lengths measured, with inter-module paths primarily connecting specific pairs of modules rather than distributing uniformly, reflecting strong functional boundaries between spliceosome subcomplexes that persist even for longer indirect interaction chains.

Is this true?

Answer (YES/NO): NO